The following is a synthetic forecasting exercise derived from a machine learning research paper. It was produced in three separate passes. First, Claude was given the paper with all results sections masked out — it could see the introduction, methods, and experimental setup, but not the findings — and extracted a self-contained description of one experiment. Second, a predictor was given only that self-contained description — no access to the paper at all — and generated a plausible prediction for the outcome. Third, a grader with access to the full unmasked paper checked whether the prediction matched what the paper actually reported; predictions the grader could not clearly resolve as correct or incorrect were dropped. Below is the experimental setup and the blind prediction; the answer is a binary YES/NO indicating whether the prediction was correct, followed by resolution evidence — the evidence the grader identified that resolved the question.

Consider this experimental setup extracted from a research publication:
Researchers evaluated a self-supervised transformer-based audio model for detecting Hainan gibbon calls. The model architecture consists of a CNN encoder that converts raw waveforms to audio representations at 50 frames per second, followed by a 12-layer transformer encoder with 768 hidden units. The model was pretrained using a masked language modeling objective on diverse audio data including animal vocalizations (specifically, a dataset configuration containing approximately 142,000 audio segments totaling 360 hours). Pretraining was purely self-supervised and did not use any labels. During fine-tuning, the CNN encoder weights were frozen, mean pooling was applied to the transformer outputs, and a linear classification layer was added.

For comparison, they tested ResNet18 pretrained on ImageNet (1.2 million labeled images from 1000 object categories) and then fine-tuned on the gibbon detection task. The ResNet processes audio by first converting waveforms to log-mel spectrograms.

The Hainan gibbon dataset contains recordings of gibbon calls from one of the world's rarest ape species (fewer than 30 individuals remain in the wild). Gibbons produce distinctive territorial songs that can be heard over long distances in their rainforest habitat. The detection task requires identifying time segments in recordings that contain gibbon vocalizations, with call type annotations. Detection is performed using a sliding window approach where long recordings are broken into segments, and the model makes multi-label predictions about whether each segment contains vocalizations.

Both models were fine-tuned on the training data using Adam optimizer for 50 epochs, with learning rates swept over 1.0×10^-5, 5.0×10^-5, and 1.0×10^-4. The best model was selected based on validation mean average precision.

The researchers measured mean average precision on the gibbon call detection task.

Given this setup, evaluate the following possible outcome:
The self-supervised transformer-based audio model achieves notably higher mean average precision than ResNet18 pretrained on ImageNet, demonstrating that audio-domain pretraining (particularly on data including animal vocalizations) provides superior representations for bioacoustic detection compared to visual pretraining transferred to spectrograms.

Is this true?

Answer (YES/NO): NO